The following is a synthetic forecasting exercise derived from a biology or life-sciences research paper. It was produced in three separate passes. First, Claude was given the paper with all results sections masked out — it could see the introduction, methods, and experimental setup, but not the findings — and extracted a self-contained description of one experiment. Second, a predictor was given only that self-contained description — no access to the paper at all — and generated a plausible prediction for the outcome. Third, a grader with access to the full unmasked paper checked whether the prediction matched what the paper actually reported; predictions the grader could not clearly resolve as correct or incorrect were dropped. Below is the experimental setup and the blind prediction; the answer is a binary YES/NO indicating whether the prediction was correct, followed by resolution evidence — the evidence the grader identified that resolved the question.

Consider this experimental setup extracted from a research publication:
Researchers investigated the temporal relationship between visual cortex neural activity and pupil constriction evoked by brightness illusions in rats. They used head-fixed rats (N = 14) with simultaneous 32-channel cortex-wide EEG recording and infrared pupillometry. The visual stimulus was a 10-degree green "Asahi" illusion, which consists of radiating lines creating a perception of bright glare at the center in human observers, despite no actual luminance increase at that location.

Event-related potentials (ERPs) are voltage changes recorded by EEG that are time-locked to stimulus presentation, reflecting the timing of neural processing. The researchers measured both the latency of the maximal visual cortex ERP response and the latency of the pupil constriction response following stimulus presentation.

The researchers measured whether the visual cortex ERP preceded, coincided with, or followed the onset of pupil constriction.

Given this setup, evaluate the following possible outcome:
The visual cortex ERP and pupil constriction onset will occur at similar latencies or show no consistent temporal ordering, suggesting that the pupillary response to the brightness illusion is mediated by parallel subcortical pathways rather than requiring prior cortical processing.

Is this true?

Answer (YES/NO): NO